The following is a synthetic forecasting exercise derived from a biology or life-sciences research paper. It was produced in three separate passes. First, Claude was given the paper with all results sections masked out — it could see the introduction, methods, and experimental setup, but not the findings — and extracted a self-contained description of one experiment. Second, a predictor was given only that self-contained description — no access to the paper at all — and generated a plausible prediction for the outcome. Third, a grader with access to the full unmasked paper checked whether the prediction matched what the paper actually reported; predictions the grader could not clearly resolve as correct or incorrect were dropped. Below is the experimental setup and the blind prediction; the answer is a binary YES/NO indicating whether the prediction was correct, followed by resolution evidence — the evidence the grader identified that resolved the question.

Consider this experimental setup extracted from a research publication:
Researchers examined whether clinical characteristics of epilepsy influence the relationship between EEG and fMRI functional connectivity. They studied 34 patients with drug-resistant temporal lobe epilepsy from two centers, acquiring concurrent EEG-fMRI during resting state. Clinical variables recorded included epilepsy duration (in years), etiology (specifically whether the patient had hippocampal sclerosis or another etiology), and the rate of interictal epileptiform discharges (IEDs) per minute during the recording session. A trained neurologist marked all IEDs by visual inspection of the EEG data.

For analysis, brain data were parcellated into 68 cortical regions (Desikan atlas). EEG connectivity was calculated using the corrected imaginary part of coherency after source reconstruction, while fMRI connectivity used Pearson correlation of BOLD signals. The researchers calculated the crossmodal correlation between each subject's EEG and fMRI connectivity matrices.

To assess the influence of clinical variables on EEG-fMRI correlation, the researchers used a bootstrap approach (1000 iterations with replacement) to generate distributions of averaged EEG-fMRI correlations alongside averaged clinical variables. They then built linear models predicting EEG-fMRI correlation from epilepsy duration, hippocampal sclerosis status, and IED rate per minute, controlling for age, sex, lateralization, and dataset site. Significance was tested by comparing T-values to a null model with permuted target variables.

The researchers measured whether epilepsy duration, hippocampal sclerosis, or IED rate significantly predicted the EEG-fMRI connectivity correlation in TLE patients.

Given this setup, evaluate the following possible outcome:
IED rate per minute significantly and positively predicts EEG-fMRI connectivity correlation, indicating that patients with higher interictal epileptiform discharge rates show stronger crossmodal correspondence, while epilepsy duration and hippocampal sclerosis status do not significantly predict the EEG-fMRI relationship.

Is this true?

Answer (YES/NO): NO